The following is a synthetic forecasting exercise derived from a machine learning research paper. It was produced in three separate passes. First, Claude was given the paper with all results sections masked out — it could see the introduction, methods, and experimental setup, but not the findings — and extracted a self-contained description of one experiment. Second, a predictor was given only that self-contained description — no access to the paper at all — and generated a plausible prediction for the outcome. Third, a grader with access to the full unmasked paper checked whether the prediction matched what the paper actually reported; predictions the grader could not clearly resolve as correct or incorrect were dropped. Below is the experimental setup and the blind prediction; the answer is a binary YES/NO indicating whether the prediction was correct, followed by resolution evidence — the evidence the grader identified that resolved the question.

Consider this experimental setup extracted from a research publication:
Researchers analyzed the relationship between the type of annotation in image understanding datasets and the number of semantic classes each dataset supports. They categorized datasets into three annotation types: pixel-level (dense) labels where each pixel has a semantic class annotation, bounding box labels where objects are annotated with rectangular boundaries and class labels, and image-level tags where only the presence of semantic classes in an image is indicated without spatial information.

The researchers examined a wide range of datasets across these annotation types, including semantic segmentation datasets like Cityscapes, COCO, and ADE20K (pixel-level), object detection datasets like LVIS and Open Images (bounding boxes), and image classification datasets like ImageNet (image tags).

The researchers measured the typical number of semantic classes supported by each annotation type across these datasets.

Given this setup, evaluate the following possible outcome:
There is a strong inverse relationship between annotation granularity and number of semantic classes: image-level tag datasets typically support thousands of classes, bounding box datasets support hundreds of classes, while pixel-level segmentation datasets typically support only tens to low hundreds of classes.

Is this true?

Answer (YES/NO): NO